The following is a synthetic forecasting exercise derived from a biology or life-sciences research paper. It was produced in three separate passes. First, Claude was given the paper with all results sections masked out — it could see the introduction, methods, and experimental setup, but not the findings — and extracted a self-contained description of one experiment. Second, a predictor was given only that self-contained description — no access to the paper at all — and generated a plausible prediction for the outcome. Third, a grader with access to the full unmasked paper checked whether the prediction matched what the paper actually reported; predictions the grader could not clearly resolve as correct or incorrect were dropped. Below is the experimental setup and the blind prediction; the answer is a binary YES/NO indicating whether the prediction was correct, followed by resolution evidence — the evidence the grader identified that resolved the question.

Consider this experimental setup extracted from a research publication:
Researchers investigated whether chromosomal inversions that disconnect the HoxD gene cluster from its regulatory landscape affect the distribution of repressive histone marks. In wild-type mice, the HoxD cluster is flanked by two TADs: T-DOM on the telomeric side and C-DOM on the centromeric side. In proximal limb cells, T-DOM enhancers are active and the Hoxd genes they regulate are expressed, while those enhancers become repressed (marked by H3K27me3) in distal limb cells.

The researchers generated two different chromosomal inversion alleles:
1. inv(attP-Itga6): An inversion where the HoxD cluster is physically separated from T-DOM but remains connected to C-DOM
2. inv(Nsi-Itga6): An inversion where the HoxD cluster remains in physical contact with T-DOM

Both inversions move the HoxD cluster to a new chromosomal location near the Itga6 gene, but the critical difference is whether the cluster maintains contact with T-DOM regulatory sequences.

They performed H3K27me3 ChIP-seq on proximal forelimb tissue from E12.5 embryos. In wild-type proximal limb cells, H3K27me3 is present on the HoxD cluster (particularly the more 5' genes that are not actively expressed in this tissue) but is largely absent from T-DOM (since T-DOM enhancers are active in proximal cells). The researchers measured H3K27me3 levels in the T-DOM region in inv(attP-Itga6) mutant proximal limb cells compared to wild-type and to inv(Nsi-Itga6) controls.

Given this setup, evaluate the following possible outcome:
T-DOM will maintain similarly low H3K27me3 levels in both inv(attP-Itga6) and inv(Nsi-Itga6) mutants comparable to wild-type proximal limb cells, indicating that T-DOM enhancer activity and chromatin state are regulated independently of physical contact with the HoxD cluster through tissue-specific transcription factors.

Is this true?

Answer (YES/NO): NO